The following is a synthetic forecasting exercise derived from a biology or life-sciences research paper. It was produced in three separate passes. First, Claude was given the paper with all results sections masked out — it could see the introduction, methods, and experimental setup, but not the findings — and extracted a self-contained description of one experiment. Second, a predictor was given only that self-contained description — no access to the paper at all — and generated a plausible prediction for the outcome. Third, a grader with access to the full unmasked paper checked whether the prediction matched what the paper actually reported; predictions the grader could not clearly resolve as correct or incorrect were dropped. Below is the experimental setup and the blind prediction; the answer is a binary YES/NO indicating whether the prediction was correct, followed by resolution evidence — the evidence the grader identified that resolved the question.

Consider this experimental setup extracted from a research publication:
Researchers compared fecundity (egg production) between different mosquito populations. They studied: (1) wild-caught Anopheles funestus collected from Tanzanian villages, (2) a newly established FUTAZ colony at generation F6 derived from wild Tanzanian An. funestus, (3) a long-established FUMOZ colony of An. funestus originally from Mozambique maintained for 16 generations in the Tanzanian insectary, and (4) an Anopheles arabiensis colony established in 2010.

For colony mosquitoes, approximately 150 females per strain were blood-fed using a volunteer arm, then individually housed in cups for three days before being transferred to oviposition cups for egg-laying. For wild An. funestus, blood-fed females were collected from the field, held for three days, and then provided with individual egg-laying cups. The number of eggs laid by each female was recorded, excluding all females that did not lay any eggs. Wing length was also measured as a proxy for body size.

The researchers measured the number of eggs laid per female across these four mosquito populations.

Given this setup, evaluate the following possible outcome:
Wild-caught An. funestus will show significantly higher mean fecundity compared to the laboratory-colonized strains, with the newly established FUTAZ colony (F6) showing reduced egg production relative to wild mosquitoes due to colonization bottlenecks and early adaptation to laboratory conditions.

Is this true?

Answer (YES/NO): NO